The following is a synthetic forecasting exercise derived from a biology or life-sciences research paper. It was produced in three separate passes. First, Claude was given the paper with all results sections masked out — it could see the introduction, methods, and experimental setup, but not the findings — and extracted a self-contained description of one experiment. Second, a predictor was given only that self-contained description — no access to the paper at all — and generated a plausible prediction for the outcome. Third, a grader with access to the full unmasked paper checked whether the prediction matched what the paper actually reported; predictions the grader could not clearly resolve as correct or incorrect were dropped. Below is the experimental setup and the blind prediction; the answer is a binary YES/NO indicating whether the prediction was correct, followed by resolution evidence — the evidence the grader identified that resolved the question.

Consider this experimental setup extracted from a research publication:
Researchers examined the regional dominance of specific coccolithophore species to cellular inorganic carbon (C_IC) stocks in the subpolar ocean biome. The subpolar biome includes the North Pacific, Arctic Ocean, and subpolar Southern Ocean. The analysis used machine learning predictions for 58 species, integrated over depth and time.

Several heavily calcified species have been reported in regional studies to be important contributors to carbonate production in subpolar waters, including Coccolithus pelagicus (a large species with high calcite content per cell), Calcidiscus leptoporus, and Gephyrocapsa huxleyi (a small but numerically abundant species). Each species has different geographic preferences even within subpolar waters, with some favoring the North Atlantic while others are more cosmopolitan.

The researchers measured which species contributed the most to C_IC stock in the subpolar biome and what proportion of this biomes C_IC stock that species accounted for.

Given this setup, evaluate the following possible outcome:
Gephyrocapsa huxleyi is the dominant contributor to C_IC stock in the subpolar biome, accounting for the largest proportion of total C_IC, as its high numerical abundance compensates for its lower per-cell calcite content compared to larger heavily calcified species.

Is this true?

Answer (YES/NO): NO